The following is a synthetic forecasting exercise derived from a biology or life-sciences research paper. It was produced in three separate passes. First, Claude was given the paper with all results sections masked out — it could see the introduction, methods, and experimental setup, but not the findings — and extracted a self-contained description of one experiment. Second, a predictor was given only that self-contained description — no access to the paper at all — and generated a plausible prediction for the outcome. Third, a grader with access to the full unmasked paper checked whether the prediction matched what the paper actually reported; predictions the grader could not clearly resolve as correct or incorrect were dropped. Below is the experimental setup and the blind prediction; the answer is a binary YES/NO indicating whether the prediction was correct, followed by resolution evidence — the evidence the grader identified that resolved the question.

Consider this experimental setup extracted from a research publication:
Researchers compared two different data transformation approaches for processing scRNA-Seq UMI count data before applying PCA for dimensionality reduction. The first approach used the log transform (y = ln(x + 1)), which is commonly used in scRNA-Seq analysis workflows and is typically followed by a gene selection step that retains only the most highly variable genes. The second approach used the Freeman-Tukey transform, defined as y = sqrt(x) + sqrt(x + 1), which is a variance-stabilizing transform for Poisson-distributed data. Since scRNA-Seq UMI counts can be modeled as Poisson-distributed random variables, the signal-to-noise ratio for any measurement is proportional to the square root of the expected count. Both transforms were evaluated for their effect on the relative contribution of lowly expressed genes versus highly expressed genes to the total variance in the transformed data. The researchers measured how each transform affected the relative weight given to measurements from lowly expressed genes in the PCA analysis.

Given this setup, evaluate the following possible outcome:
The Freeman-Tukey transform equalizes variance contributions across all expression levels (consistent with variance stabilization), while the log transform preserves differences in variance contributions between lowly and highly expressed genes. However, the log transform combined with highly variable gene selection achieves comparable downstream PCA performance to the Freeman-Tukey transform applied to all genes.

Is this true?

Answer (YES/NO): NO